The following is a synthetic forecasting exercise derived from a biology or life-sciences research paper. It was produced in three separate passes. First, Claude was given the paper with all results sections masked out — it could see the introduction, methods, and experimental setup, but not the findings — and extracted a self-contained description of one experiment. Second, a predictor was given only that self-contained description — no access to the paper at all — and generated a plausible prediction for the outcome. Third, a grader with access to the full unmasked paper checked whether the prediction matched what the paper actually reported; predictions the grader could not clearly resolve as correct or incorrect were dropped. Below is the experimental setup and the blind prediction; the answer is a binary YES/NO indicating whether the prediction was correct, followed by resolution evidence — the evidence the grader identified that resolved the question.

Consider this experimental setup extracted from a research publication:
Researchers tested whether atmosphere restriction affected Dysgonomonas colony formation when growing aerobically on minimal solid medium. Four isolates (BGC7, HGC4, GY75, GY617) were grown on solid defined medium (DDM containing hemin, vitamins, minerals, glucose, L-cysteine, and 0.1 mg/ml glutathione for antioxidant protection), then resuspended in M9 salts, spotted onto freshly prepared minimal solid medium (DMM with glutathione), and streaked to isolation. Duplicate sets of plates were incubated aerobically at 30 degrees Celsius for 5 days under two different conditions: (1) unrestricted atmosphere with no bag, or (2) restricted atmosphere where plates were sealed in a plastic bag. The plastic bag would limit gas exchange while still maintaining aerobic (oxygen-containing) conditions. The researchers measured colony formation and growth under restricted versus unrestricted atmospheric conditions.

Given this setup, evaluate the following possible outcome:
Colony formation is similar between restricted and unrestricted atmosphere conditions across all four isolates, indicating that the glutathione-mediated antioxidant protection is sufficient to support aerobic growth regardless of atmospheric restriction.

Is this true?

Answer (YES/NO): NO